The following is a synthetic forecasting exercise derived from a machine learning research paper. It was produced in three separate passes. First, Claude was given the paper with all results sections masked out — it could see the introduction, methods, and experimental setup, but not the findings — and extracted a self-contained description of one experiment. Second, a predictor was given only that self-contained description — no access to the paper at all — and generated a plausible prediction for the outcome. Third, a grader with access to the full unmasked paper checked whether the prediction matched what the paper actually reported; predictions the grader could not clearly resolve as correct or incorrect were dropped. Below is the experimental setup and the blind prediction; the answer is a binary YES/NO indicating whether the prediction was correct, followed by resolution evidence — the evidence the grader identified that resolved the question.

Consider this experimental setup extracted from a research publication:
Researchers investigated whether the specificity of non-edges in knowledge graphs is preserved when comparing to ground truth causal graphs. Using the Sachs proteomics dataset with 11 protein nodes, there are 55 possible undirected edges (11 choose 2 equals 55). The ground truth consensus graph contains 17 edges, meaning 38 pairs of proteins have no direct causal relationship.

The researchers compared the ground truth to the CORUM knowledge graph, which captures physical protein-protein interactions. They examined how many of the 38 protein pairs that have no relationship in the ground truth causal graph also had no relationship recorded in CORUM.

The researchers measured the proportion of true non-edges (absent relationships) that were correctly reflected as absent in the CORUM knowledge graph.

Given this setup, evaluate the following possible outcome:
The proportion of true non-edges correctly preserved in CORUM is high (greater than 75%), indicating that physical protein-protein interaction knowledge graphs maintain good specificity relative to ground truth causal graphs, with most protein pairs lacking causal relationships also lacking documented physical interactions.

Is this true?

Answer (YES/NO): NO